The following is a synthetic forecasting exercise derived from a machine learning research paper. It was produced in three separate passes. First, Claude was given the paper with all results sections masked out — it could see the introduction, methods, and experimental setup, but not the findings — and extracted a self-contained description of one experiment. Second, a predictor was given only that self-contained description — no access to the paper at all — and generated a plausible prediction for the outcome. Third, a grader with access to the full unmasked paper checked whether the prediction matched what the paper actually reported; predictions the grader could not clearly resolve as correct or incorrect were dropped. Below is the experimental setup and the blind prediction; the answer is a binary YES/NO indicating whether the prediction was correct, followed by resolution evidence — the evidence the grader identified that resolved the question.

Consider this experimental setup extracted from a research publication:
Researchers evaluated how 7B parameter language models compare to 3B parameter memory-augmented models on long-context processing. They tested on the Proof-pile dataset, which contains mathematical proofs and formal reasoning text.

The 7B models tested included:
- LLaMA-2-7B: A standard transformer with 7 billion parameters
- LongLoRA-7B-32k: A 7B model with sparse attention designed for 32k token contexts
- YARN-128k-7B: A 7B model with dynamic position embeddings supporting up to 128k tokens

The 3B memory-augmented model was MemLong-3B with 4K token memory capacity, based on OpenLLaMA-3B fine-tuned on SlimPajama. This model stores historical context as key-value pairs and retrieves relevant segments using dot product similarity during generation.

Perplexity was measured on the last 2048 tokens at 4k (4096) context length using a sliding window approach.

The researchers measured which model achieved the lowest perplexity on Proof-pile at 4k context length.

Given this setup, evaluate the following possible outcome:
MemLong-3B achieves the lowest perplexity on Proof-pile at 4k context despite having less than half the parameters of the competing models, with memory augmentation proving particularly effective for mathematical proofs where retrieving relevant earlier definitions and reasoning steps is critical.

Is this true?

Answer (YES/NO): NO